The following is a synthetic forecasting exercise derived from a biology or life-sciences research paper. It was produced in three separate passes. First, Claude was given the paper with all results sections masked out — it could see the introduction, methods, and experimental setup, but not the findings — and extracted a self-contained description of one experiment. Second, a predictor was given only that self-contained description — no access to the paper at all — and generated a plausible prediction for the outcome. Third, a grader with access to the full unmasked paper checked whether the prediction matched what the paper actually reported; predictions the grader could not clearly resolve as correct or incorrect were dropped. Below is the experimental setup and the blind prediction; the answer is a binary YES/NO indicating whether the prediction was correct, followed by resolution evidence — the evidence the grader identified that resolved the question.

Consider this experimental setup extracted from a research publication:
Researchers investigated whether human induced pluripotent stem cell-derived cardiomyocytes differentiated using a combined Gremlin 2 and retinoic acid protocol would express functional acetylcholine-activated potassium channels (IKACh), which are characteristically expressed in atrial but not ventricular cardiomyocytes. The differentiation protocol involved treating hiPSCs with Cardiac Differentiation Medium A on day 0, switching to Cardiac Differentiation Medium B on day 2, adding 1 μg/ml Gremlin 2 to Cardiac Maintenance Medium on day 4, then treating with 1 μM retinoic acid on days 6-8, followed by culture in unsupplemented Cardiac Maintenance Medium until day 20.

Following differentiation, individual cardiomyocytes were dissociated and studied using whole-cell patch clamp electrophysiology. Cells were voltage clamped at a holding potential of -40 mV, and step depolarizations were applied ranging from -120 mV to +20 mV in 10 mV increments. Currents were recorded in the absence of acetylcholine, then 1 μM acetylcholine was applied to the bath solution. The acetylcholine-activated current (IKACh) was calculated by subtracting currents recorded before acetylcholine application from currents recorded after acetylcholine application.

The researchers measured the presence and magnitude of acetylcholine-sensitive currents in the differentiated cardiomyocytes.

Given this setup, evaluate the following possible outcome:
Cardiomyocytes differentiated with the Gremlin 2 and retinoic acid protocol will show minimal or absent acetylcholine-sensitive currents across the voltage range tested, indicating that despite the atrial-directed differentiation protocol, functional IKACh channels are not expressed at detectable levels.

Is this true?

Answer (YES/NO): NO